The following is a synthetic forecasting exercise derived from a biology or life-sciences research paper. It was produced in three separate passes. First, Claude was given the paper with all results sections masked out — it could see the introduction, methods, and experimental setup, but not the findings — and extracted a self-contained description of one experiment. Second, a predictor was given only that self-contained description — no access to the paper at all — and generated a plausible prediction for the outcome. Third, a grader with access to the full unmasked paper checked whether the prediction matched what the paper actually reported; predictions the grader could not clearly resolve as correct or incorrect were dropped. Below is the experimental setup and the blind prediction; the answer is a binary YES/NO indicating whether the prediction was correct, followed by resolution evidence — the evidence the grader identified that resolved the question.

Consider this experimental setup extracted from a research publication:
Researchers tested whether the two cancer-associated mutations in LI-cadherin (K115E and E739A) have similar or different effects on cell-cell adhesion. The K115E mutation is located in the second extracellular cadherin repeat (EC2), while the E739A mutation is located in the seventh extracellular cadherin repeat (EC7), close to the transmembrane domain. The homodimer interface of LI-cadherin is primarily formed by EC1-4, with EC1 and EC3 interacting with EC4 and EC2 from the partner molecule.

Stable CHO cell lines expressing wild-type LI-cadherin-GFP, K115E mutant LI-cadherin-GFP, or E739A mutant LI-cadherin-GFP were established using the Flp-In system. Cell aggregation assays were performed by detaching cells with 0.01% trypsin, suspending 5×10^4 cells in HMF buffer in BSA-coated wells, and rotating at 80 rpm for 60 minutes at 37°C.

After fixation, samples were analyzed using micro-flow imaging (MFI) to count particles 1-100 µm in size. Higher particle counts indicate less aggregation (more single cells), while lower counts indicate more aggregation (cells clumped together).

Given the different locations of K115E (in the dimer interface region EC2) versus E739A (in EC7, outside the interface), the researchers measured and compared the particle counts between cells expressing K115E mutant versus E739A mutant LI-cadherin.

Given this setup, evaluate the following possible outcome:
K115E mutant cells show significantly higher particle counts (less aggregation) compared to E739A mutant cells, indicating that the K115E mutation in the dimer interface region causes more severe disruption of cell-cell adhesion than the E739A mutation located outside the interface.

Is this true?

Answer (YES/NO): NO